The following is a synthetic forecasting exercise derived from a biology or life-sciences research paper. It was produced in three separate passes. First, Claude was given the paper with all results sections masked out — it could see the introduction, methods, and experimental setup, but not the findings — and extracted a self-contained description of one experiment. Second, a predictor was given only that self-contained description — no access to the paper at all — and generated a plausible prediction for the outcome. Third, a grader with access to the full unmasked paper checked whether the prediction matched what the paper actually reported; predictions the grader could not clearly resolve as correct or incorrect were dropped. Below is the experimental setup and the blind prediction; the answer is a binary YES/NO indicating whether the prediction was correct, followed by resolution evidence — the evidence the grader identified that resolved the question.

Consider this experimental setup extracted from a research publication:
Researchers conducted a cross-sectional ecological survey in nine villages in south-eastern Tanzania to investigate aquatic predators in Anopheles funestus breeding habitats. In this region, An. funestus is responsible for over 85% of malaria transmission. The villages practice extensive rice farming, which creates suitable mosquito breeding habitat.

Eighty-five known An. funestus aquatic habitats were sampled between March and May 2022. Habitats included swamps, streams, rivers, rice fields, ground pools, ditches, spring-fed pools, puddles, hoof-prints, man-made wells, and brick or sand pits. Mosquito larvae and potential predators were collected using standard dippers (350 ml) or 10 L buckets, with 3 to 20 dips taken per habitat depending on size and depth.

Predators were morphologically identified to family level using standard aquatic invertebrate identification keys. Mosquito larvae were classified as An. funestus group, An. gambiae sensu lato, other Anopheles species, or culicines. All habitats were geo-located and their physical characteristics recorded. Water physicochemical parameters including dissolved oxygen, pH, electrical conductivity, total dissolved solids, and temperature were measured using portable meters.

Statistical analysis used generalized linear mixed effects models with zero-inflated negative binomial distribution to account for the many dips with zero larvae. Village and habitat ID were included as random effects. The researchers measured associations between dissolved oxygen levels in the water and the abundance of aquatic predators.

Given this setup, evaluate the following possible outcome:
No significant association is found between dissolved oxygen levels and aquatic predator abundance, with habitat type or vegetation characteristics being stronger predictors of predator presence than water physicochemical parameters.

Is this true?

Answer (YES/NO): YES